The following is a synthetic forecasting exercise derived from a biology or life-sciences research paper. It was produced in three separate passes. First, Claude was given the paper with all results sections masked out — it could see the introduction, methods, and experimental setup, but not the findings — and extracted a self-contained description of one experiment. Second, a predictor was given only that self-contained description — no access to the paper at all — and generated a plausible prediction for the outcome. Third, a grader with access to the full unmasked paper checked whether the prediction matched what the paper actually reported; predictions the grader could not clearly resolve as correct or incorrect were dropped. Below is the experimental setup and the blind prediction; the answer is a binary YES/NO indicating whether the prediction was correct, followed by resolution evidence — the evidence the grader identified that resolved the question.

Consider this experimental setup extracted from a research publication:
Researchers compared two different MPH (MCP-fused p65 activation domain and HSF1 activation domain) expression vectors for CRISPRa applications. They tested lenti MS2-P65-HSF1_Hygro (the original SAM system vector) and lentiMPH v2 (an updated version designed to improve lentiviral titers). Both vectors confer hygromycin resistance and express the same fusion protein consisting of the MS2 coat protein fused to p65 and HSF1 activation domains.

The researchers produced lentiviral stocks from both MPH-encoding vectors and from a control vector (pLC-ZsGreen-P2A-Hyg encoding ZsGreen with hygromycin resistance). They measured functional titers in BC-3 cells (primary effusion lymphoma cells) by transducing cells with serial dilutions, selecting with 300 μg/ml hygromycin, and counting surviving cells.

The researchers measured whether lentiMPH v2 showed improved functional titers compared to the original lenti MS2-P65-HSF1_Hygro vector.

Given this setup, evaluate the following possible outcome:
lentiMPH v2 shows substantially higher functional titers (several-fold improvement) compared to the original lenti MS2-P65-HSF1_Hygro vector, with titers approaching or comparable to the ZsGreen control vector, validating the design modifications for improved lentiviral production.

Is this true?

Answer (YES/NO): NO